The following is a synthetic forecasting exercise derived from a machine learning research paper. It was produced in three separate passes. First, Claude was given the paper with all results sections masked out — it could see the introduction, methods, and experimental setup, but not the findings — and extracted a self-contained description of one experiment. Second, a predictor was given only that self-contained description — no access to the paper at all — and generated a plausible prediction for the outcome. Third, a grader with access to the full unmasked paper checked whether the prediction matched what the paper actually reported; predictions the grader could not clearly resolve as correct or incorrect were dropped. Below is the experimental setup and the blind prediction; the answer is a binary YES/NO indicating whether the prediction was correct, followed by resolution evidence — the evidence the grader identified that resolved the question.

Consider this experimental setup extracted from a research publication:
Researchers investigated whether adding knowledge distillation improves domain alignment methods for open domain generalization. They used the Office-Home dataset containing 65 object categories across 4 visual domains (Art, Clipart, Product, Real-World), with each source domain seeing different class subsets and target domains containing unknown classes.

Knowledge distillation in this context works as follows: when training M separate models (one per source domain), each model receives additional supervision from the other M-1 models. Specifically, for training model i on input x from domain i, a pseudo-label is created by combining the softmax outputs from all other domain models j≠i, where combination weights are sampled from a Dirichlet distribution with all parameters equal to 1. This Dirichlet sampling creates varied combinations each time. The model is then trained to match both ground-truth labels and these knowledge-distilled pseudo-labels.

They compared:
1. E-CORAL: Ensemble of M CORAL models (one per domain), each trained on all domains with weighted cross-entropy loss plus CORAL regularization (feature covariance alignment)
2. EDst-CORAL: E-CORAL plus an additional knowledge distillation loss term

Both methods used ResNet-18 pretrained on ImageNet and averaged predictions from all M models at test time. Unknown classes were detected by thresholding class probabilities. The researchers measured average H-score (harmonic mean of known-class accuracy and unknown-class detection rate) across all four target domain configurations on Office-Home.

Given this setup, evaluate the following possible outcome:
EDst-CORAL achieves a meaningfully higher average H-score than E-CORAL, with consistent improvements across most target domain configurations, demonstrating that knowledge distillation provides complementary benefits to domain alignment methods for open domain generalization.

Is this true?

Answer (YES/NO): NO